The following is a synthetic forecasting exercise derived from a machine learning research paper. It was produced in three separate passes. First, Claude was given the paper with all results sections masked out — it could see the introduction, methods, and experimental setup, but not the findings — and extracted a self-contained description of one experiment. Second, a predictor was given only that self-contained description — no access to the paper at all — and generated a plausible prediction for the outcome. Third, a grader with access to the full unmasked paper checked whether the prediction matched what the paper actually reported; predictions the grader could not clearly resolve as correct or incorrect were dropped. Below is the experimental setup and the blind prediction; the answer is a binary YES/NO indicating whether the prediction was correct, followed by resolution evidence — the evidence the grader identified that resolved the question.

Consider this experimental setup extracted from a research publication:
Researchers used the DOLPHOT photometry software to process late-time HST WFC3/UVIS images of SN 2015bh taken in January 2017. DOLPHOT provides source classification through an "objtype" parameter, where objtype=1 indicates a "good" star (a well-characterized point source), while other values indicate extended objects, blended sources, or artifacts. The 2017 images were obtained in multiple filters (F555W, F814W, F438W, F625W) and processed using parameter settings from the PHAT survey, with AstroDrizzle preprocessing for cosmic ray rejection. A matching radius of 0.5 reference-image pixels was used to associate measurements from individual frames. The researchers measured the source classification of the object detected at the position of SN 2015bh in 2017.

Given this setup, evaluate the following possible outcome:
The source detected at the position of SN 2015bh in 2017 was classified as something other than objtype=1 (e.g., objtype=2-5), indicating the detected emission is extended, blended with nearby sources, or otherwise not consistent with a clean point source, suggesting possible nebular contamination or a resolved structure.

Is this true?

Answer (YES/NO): NO